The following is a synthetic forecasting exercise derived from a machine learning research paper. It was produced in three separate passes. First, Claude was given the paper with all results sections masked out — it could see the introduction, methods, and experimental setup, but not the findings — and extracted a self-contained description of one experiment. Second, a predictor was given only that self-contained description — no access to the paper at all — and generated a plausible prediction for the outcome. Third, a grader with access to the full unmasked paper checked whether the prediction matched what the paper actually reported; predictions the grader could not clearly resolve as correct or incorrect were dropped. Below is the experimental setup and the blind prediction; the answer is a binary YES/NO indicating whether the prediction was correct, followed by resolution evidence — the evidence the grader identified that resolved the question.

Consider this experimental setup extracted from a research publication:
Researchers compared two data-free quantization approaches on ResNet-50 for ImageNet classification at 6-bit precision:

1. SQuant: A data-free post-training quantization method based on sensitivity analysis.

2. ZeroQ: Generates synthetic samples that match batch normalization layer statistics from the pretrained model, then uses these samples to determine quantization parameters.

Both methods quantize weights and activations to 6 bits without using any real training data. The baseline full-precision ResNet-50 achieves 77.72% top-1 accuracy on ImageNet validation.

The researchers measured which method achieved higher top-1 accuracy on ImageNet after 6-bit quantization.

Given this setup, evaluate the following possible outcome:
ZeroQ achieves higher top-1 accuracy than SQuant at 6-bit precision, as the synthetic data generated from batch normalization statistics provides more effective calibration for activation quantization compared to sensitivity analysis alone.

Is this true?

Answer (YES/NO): NO